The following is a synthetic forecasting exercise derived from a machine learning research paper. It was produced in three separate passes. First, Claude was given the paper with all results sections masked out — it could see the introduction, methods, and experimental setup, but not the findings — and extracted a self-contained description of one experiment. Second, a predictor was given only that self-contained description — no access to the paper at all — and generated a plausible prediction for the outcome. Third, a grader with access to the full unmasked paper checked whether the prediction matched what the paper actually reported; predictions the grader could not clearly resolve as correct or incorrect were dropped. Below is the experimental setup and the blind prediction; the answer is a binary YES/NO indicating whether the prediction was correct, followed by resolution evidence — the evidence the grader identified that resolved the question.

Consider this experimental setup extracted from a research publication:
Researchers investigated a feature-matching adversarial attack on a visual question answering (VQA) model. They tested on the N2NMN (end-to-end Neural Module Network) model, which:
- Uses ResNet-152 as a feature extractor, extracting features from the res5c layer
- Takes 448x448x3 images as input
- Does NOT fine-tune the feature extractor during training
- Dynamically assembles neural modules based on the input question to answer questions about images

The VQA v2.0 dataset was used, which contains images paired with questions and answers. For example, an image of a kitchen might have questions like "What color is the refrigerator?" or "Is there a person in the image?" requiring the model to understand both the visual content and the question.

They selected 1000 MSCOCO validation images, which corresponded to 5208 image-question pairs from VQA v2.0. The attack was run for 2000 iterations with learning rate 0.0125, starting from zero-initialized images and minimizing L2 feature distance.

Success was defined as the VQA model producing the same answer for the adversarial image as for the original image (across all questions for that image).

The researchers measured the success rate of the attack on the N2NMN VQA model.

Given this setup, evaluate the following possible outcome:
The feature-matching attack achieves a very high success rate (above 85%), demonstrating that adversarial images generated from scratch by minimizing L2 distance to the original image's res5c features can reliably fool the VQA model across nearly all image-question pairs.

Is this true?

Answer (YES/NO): YES